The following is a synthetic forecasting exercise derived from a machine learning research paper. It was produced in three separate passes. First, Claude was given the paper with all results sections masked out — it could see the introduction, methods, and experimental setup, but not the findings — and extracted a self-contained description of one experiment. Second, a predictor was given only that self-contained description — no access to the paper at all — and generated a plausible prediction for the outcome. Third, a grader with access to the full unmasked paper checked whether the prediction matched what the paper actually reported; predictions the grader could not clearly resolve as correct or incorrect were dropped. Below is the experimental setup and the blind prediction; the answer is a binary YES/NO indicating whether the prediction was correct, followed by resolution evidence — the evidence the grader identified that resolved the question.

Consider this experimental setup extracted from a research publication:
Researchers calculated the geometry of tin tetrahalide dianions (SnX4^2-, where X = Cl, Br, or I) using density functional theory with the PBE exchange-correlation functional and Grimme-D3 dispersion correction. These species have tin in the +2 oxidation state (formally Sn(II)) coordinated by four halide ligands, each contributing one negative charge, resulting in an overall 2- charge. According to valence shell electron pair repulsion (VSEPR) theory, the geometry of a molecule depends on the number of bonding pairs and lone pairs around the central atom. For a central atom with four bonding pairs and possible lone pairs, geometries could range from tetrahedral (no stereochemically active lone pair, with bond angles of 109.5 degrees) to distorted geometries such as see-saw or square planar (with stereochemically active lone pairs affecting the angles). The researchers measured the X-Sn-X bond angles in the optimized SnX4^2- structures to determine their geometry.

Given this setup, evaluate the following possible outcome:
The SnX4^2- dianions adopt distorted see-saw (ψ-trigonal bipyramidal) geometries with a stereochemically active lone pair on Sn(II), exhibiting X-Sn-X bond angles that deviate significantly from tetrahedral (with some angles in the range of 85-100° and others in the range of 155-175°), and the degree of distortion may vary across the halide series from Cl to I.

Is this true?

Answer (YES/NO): NO